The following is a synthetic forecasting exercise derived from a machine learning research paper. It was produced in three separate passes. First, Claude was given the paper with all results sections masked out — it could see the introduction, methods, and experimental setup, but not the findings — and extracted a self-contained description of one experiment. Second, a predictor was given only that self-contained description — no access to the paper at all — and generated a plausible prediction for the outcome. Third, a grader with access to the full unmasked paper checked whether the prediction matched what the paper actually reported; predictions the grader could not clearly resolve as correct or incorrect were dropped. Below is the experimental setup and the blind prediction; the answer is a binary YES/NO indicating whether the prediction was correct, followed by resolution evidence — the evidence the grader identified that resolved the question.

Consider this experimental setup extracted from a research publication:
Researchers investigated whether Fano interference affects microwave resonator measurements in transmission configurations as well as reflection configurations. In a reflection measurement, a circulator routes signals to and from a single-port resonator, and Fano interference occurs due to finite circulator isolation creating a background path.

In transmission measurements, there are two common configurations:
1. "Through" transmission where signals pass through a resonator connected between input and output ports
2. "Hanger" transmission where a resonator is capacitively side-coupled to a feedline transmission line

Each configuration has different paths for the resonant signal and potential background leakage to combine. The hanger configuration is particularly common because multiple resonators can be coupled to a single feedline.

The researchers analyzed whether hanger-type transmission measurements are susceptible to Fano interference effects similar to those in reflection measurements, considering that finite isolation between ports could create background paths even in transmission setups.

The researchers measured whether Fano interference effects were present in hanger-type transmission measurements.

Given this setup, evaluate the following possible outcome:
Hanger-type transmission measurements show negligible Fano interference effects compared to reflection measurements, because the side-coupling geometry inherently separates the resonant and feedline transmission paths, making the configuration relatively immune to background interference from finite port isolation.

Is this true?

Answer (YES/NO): NO